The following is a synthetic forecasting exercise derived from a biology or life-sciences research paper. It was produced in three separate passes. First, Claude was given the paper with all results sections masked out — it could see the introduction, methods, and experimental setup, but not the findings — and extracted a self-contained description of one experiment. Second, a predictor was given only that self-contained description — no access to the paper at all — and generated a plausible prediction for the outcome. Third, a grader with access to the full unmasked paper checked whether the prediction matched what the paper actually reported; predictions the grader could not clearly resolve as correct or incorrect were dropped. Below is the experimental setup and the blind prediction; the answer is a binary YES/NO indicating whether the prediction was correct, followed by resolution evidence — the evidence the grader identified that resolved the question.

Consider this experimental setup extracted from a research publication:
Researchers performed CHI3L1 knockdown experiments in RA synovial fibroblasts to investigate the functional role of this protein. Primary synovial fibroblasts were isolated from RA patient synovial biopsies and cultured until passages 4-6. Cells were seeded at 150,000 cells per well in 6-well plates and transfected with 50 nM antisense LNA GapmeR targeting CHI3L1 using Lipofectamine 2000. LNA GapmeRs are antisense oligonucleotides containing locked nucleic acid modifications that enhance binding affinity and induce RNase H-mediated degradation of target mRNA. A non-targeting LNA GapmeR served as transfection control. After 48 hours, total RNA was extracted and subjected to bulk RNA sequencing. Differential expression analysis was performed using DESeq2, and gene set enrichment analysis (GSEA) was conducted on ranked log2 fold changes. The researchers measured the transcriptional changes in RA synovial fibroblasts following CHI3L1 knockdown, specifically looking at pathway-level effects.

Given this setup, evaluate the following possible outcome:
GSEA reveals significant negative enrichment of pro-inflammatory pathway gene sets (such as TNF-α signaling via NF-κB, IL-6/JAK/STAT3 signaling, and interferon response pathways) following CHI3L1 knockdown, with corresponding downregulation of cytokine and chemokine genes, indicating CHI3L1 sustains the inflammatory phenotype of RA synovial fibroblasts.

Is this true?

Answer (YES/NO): NO